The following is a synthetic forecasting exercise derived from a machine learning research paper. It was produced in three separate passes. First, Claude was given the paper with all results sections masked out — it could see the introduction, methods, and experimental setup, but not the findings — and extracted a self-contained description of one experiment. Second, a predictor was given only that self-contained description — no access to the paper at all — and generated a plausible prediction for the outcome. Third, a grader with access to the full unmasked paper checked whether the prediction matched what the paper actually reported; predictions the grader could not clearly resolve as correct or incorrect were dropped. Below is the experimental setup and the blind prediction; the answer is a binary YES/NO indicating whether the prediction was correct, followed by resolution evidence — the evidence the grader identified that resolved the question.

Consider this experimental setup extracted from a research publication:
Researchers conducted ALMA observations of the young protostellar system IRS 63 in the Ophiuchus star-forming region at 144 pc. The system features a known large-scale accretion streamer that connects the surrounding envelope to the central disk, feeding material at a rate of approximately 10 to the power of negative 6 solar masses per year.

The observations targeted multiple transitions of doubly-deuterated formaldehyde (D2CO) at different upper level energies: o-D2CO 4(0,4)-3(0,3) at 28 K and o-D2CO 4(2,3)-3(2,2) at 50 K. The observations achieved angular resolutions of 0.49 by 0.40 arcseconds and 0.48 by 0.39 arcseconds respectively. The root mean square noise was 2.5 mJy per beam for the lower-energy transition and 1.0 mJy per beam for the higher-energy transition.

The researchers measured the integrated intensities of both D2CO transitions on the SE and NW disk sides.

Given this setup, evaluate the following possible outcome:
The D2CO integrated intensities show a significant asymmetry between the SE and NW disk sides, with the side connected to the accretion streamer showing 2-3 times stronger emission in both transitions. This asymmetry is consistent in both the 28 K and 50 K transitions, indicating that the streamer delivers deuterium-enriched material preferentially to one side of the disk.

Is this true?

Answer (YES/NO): NO